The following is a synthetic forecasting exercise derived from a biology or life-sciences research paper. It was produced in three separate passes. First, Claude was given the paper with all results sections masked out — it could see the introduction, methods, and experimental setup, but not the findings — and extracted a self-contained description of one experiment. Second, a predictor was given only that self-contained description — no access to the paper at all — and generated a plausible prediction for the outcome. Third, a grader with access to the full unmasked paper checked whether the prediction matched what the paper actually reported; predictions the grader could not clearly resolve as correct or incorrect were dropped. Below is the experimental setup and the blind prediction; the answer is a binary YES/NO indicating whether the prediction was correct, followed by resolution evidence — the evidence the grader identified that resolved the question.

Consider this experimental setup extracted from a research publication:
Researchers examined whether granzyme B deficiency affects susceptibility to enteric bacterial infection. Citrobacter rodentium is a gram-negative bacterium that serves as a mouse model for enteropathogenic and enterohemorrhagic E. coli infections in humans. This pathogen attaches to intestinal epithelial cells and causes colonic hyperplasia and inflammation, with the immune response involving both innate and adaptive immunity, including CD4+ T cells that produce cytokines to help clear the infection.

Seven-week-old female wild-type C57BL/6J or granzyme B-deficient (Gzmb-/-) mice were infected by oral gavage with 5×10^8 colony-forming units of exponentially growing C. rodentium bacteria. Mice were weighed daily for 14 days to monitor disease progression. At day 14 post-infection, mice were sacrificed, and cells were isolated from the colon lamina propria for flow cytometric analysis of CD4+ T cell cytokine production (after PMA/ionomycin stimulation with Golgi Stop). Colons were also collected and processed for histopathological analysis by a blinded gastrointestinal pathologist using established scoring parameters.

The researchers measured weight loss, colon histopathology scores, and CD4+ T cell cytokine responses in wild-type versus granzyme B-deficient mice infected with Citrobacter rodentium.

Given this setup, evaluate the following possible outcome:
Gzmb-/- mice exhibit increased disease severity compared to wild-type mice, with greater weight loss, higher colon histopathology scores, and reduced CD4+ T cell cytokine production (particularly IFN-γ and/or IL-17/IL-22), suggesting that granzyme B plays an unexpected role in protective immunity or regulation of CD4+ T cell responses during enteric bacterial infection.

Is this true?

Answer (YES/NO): NO